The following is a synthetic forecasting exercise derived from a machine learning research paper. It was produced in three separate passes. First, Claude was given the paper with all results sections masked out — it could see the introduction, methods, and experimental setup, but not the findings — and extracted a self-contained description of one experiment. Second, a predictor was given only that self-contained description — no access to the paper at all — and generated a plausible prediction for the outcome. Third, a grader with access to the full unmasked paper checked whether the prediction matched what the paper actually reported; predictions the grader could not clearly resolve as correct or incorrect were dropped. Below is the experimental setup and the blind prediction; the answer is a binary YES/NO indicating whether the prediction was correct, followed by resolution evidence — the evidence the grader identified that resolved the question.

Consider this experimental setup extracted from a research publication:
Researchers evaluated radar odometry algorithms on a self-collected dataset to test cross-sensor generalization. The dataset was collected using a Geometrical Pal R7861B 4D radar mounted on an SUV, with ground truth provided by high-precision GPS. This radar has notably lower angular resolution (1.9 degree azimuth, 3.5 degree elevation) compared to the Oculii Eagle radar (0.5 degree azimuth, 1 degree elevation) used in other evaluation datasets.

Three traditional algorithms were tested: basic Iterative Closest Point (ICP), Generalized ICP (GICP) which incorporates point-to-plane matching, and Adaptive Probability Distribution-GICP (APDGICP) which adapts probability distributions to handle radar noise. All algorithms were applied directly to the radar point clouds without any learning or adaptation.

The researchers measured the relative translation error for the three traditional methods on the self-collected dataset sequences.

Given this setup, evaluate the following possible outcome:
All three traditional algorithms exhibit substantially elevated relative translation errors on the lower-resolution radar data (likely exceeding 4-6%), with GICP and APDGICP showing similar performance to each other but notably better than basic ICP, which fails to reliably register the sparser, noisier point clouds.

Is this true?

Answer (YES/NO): NO